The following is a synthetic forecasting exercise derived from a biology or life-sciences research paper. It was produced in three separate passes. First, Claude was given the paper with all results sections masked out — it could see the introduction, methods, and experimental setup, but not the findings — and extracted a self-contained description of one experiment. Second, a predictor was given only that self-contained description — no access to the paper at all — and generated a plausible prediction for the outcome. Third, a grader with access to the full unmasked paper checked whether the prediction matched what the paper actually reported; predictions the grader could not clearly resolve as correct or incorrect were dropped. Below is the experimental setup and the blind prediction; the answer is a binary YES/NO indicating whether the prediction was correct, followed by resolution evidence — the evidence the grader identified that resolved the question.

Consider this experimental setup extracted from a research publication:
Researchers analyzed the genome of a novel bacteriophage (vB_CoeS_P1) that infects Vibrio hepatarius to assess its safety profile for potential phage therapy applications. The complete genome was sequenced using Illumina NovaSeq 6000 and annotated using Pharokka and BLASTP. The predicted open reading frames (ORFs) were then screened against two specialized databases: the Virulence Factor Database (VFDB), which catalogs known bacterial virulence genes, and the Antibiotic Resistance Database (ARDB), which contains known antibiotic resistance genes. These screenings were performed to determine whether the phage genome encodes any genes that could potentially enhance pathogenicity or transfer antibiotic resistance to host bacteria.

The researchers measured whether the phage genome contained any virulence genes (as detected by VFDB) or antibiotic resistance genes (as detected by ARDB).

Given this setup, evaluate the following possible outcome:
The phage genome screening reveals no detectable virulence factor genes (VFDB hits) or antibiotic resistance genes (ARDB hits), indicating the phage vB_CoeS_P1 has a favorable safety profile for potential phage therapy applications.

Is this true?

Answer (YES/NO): YES